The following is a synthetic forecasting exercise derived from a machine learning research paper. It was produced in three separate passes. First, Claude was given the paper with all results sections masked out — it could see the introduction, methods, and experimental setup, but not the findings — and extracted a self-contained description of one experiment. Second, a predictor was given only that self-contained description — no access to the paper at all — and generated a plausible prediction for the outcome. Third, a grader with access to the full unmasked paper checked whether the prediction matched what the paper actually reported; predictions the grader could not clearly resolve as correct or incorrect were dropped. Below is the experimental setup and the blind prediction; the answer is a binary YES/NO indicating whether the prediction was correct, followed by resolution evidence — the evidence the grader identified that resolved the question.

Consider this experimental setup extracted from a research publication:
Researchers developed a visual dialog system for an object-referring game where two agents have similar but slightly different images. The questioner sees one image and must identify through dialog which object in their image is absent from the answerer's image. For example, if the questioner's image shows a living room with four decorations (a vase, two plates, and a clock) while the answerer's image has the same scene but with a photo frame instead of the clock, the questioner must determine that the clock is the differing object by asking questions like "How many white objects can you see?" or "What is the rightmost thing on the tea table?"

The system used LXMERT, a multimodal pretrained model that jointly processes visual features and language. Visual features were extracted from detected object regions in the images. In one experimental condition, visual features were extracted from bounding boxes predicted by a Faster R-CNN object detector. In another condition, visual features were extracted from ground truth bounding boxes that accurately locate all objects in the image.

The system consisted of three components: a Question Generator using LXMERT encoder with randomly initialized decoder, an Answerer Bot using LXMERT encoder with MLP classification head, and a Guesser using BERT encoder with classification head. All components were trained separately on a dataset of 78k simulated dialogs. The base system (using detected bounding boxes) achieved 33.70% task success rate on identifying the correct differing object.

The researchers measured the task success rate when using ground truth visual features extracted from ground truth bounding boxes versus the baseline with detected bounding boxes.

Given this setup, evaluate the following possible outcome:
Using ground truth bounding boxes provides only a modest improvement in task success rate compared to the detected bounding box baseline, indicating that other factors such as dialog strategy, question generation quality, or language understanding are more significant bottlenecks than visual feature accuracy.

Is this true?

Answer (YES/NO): YES